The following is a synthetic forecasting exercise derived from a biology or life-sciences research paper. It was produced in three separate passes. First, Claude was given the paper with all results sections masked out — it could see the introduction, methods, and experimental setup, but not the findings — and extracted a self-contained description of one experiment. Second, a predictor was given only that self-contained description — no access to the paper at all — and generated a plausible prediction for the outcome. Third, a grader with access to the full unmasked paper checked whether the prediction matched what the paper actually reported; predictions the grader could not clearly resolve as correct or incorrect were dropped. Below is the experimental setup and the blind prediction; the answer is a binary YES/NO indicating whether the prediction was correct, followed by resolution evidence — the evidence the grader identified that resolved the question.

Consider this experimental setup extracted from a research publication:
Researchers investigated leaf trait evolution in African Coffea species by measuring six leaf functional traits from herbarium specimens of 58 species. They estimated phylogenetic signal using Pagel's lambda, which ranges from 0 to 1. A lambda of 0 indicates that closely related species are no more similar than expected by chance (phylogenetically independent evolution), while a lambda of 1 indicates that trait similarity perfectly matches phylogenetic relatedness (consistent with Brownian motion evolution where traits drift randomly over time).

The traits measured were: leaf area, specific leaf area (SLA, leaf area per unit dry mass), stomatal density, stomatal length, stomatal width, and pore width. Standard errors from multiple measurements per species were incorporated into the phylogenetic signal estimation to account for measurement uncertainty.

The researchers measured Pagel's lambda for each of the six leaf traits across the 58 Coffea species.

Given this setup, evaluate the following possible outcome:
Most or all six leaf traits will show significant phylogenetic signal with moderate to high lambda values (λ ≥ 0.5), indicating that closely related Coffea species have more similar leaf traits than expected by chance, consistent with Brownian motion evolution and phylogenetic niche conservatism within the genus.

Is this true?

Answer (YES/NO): NO